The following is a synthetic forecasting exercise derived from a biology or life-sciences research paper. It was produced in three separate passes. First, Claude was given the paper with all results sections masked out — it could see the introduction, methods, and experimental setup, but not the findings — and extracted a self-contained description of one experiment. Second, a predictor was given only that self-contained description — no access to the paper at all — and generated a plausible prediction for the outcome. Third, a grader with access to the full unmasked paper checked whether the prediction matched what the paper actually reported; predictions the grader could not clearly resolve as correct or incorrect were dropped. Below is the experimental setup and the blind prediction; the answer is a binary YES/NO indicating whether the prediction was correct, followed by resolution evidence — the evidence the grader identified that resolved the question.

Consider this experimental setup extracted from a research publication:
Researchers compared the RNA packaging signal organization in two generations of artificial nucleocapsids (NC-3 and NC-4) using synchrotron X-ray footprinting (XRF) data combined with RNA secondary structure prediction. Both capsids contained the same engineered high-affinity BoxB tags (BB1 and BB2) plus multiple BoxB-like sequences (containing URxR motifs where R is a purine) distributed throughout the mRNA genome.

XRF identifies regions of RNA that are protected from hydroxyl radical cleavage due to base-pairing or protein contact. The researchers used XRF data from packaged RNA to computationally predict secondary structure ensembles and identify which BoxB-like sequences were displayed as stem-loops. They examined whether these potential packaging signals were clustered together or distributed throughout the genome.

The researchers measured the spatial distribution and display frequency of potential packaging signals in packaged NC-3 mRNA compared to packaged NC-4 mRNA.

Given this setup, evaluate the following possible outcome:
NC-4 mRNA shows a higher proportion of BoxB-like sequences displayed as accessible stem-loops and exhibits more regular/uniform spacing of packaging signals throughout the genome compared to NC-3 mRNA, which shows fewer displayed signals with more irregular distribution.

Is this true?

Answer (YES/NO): NO